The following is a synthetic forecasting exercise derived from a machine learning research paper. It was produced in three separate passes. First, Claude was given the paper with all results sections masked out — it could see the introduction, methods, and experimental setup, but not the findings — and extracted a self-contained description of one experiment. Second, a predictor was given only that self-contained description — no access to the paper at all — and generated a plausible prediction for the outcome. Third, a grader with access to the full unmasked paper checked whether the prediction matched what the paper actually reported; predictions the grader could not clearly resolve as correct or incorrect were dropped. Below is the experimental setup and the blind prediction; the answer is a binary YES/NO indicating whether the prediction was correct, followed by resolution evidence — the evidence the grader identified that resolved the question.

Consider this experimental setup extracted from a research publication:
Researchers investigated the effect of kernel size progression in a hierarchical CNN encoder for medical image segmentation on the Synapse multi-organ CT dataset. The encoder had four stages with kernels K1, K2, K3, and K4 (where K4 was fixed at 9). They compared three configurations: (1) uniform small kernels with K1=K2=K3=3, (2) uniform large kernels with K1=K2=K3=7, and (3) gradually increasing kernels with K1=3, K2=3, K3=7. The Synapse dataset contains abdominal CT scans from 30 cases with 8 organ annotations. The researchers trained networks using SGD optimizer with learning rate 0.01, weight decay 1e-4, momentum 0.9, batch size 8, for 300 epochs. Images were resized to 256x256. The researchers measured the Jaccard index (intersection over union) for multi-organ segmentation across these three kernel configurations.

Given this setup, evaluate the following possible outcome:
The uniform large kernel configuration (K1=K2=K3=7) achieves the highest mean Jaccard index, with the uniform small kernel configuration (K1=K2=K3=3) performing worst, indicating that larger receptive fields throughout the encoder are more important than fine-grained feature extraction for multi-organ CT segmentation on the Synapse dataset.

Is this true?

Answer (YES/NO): NO